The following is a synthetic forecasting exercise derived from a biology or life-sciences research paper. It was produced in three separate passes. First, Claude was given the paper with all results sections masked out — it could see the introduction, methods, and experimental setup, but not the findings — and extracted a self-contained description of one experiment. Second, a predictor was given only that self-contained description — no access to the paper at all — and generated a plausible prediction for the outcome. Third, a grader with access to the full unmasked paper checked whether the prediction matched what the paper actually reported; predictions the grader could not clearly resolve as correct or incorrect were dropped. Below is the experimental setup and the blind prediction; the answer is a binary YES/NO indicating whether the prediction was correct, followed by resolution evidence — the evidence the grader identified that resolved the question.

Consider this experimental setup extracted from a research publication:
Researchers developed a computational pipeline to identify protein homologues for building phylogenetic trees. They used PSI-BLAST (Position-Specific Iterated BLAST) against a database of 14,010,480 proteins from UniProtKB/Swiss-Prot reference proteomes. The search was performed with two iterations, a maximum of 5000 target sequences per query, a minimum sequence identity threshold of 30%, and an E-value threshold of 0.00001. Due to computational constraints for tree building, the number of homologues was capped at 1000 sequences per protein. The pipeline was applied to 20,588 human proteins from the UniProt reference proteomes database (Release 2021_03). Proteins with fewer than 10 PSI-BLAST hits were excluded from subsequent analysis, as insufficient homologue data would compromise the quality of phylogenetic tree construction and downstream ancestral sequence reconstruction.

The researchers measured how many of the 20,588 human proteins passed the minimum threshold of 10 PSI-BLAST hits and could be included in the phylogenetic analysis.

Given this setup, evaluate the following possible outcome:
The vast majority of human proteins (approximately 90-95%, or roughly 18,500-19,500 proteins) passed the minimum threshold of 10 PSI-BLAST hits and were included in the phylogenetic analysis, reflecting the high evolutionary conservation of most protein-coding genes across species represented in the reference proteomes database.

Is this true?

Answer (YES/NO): NO